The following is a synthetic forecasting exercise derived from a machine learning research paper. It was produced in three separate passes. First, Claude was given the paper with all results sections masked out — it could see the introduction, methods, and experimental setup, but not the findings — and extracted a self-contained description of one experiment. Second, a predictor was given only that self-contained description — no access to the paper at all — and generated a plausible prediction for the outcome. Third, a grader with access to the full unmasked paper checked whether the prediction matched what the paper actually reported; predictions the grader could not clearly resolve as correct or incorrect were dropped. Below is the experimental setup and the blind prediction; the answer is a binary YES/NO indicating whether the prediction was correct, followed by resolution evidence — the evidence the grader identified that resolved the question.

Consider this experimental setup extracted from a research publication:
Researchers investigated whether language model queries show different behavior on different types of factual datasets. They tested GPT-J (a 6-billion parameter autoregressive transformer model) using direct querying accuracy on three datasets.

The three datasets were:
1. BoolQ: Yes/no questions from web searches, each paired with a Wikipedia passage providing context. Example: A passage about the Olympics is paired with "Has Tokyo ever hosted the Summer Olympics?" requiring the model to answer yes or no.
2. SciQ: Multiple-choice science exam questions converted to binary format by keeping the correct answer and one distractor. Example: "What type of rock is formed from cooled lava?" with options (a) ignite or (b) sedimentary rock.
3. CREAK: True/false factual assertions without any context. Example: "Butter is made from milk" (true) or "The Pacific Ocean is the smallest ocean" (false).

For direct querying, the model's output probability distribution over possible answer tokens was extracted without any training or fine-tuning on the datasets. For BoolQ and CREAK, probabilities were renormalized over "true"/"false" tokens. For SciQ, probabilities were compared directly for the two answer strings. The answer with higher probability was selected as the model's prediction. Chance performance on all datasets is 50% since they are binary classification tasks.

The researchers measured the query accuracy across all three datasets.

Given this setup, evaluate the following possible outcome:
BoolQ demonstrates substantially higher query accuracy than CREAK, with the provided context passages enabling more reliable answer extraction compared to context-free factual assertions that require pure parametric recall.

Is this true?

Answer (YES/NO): YES